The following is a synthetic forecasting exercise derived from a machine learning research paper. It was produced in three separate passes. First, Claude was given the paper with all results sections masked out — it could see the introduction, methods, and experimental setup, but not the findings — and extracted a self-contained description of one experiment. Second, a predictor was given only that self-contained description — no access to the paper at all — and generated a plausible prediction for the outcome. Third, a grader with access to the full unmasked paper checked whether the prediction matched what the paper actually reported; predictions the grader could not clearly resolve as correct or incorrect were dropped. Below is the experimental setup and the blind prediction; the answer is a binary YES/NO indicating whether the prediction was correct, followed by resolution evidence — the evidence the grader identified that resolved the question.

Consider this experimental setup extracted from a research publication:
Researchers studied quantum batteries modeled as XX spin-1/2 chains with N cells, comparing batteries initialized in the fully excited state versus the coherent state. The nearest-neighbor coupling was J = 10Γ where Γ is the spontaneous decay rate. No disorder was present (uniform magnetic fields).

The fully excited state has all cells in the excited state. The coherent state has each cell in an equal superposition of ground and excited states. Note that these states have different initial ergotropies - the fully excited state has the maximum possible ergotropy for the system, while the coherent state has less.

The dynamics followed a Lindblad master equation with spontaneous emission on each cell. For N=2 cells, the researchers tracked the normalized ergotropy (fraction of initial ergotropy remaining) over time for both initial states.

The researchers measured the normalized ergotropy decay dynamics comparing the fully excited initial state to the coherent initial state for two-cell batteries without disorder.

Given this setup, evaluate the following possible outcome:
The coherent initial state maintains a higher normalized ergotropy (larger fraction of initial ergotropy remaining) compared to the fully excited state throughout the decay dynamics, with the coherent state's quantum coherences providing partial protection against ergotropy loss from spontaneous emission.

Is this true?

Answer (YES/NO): YES